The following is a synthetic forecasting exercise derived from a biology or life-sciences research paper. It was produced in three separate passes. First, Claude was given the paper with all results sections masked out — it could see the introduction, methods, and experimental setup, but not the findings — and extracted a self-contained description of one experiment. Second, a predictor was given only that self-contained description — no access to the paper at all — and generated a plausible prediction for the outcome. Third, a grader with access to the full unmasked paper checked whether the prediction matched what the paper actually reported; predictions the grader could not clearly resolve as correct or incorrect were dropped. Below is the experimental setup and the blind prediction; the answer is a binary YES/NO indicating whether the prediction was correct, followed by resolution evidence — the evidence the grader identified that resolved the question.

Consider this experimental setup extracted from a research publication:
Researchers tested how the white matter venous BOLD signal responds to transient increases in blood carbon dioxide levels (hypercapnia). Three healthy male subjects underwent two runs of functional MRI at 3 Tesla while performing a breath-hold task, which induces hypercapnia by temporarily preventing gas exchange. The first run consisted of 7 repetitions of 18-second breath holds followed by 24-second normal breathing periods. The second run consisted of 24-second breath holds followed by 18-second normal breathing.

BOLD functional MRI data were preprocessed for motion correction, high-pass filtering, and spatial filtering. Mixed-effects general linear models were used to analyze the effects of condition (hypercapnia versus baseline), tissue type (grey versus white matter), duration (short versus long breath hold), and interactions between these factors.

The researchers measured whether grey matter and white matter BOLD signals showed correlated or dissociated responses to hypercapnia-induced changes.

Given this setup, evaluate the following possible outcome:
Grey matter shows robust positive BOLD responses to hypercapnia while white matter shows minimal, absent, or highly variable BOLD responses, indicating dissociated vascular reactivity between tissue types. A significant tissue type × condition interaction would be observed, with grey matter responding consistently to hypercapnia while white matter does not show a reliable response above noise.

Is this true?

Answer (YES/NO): NO